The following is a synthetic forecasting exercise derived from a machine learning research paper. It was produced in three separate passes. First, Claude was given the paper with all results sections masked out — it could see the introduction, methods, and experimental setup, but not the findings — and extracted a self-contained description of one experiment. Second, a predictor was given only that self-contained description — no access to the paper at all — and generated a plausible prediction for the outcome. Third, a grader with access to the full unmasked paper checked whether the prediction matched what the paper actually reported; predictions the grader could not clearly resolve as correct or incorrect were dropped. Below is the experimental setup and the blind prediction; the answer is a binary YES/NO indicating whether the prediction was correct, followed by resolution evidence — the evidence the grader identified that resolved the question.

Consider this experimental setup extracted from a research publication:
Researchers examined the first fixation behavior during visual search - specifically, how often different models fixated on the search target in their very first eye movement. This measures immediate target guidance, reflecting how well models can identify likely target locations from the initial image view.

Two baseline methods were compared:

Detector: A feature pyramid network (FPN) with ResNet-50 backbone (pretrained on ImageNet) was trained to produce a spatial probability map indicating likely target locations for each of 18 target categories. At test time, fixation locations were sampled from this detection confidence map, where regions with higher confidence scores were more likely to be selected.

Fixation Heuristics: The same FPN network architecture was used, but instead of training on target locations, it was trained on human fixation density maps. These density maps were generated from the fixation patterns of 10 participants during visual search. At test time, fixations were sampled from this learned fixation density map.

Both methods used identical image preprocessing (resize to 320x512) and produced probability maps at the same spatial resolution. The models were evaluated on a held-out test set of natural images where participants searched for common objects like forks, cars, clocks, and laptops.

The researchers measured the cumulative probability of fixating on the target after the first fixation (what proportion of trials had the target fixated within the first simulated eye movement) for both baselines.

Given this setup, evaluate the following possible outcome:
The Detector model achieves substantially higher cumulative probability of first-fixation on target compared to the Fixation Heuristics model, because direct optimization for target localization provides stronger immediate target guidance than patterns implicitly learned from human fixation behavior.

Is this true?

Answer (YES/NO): YES